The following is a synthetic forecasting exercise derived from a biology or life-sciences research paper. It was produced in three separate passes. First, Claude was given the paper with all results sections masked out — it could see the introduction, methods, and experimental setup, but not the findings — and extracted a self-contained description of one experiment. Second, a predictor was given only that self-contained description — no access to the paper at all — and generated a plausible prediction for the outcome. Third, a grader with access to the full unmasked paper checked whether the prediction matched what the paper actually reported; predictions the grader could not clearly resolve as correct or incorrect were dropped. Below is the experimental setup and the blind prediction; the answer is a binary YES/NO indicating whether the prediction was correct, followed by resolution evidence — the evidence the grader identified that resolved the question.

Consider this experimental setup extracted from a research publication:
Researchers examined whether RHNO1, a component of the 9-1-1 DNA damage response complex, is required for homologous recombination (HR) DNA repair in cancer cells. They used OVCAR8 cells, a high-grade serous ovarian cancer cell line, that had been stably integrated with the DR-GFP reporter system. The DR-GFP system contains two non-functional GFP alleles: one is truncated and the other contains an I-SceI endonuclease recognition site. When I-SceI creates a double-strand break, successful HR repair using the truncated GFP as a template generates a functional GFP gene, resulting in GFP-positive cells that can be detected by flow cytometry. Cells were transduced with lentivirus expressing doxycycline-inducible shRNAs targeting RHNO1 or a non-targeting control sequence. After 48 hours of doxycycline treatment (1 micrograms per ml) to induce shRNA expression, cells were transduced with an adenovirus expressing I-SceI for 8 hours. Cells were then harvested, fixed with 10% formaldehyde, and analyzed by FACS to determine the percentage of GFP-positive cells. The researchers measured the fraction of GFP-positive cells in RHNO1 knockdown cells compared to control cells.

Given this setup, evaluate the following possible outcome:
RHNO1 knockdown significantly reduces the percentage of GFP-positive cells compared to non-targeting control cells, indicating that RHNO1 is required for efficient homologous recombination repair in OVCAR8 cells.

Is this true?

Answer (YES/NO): YES